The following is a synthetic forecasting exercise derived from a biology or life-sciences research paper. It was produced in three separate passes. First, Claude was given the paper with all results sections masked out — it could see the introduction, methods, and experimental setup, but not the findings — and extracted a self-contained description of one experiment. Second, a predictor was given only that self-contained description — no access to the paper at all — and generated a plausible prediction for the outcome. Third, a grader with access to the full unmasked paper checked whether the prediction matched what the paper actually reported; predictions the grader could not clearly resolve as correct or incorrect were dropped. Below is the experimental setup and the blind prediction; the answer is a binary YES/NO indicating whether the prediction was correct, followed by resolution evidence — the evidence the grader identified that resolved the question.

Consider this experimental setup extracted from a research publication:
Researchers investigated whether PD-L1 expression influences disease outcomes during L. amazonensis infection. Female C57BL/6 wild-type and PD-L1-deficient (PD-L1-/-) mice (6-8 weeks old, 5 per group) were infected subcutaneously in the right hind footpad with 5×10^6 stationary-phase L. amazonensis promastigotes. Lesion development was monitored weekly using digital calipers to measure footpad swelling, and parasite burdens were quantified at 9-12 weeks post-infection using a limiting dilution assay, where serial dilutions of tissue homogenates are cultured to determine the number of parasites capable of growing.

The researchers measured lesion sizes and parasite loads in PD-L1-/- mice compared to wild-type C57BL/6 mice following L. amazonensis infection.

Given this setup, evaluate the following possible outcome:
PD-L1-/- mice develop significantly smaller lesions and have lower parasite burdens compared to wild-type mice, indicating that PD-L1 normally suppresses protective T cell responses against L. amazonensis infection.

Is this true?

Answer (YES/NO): YES